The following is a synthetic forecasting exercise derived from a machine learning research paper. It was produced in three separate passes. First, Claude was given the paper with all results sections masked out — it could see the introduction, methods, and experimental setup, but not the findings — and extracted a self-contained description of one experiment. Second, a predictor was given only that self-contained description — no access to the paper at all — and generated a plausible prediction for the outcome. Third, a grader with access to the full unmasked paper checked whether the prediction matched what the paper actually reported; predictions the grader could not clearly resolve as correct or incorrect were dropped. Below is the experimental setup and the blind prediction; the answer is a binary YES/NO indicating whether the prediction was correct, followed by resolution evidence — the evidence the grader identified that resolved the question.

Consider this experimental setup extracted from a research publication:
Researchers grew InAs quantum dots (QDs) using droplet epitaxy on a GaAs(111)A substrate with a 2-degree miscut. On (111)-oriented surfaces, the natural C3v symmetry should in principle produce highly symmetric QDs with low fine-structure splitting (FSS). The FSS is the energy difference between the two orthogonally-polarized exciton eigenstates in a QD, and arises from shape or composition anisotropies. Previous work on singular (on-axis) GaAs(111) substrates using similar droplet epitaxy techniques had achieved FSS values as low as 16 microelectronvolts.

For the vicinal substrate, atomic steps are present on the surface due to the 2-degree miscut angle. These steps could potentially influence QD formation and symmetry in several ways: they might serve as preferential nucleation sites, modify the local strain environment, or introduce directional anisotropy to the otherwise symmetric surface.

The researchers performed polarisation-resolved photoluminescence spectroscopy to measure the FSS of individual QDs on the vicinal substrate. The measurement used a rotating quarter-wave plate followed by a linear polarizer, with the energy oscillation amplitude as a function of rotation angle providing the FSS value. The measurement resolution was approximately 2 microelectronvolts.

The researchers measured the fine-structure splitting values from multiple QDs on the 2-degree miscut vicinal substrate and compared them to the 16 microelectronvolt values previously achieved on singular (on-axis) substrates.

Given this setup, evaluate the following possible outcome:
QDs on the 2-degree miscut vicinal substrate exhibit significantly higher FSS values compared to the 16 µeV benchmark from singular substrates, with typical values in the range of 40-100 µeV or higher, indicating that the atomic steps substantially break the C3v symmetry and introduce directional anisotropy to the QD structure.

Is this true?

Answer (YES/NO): YES